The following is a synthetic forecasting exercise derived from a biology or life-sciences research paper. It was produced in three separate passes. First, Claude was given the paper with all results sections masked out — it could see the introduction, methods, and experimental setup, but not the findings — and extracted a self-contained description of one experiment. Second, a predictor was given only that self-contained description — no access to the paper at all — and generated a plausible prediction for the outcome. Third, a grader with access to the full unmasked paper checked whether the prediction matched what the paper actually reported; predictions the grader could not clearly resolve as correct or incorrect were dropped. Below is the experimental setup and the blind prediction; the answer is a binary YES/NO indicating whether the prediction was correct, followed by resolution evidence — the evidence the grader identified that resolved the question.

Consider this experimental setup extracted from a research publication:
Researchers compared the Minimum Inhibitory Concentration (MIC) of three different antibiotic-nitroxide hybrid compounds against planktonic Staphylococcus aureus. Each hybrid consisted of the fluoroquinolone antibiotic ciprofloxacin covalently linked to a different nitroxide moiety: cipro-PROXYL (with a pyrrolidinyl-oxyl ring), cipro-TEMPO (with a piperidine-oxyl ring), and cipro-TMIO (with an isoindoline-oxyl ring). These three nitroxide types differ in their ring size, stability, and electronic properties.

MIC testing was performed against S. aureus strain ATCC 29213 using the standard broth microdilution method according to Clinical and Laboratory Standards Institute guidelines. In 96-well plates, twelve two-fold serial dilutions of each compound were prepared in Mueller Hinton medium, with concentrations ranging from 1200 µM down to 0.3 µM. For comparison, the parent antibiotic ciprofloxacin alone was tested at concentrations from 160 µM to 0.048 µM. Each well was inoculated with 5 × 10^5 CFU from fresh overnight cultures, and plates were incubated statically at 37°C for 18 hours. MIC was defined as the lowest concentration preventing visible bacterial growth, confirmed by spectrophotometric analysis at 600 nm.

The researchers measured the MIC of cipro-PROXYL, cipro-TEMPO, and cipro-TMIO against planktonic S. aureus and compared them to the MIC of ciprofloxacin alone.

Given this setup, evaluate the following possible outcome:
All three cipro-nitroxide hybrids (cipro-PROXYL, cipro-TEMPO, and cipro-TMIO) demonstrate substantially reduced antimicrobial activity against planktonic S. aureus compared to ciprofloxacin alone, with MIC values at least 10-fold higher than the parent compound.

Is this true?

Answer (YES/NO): NO